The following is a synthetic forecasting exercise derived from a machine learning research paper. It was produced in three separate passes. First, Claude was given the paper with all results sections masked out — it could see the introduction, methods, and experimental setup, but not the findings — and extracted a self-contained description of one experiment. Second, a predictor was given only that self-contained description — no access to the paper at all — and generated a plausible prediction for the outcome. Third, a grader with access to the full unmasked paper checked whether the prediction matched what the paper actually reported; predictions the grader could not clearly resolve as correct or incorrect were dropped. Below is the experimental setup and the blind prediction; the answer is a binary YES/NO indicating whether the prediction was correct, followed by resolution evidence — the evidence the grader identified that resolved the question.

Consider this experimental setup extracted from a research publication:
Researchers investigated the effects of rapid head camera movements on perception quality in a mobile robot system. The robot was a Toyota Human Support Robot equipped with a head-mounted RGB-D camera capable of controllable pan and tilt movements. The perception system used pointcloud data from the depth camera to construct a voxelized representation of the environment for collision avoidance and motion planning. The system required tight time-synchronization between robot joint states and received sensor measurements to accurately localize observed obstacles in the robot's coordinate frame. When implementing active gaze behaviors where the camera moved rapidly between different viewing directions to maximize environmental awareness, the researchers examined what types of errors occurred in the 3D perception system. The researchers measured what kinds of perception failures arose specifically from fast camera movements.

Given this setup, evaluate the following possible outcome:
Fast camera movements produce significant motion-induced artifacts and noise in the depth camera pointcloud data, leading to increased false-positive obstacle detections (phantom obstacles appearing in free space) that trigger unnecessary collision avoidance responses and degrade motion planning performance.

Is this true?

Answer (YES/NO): NO